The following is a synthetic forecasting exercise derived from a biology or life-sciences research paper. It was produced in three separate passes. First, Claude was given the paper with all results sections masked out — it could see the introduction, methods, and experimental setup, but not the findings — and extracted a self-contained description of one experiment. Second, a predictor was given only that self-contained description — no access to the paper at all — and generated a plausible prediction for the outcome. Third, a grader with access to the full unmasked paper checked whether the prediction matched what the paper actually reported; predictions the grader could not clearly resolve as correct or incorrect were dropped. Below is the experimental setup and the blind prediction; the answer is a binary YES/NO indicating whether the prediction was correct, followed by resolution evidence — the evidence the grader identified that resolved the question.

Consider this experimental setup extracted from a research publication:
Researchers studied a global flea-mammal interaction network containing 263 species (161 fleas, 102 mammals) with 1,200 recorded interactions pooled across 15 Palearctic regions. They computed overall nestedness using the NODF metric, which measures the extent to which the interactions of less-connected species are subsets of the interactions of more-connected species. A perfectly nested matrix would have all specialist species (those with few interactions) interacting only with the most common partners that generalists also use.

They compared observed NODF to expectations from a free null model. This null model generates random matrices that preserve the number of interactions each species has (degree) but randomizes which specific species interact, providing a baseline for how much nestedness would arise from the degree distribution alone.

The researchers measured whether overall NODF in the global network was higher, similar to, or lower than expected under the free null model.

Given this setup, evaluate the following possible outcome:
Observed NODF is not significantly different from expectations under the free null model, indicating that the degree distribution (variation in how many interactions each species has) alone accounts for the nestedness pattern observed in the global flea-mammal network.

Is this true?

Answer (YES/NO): YES